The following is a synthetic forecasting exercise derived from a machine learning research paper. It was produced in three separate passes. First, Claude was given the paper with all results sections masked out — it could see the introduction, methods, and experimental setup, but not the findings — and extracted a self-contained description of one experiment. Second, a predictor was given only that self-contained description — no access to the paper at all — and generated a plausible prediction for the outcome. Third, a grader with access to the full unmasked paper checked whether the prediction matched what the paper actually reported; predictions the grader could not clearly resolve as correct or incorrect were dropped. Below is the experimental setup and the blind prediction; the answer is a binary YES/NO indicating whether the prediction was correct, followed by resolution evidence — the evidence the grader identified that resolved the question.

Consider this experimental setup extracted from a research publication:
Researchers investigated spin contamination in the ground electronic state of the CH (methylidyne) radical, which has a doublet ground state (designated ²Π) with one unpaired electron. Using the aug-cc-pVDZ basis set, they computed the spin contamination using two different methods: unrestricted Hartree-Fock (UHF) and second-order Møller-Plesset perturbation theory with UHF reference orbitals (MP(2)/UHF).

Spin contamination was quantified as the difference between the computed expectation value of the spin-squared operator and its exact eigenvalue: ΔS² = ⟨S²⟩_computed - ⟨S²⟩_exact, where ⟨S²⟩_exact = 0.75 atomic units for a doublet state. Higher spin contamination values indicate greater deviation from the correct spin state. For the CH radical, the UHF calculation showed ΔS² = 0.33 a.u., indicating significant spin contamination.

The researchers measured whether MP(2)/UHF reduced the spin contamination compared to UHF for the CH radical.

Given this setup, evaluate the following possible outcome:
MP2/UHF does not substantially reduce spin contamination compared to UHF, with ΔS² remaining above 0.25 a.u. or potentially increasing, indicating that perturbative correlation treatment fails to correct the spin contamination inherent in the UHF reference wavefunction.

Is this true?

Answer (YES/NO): YES